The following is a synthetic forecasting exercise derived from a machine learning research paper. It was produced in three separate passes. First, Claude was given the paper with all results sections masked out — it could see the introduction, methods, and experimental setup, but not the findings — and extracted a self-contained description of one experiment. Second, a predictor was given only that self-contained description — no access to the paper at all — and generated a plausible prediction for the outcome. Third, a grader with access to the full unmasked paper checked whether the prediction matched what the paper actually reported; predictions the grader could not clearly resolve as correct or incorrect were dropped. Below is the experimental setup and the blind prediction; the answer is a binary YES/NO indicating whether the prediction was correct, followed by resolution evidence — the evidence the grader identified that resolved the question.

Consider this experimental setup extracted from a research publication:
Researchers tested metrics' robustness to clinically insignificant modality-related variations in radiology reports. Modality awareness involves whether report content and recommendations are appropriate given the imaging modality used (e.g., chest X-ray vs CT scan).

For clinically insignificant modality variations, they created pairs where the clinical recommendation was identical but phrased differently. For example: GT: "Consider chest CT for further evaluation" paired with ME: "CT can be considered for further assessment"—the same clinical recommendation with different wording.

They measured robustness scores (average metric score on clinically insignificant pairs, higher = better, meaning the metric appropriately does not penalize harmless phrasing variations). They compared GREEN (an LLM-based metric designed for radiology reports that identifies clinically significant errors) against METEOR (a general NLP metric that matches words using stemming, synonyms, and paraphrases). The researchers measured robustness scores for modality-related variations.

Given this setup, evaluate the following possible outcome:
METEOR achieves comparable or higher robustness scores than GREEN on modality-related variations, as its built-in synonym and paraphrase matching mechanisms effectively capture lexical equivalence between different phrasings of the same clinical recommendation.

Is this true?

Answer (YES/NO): NO